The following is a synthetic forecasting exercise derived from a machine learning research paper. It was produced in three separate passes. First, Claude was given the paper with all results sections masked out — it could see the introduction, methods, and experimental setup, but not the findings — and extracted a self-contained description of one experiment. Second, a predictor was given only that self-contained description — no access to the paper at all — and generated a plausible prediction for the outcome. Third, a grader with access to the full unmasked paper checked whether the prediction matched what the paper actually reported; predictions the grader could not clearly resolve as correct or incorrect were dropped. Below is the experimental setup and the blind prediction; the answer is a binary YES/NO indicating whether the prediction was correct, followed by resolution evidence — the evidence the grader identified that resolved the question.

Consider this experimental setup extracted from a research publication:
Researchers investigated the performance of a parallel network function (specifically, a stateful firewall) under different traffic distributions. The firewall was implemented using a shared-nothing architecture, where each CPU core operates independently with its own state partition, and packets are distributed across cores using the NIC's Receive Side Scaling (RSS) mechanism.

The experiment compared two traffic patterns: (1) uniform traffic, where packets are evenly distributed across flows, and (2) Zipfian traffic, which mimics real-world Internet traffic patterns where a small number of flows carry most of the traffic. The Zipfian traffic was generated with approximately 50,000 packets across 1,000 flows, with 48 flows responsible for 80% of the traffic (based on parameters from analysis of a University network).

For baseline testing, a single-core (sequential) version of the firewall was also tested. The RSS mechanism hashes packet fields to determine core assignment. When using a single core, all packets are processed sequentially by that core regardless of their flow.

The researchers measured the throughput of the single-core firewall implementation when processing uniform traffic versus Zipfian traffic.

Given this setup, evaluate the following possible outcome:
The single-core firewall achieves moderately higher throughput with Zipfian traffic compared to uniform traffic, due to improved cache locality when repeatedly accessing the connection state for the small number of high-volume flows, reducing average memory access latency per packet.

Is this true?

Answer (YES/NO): YES